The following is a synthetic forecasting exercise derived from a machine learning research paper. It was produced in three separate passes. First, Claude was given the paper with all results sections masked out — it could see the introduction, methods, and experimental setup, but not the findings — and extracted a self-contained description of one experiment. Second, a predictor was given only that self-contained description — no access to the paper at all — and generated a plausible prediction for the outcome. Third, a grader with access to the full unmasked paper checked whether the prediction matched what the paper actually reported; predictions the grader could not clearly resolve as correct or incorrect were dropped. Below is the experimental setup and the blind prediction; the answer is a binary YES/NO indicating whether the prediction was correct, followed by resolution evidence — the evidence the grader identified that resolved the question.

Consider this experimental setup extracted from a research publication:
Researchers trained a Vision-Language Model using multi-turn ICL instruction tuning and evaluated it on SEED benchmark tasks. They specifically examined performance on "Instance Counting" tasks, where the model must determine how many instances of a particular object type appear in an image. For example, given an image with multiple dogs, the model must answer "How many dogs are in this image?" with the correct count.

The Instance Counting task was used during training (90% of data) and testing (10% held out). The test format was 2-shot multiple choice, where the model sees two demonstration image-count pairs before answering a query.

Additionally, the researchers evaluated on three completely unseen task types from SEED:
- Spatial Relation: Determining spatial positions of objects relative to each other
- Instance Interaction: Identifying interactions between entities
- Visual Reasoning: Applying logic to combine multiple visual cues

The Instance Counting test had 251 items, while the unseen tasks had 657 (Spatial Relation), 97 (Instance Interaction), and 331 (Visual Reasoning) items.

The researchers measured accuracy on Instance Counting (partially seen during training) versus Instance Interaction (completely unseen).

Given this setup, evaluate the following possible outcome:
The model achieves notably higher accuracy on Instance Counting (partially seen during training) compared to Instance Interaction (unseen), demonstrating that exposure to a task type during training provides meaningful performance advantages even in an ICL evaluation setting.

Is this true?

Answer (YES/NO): NO